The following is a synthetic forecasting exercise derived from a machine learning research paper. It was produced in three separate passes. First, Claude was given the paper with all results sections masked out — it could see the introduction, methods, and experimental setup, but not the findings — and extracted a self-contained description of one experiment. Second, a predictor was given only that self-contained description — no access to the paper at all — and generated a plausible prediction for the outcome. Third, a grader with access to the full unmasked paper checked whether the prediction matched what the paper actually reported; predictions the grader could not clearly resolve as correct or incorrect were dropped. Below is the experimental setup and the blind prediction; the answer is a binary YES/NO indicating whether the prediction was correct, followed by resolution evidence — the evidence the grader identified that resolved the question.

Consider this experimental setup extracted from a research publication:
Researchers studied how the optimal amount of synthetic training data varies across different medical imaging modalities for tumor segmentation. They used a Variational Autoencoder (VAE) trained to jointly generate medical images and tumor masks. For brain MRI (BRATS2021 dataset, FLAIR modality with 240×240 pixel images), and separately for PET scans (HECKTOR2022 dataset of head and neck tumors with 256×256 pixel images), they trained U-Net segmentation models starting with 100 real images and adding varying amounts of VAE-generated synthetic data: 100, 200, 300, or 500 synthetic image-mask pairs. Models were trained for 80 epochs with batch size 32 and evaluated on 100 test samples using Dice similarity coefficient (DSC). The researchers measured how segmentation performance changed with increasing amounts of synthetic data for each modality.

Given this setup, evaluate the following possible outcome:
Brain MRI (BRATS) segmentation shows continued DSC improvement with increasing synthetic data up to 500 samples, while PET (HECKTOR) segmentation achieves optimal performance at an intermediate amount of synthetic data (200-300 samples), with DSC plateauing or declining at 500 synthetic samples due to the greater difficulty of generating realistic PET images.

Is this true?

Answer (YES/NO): NO